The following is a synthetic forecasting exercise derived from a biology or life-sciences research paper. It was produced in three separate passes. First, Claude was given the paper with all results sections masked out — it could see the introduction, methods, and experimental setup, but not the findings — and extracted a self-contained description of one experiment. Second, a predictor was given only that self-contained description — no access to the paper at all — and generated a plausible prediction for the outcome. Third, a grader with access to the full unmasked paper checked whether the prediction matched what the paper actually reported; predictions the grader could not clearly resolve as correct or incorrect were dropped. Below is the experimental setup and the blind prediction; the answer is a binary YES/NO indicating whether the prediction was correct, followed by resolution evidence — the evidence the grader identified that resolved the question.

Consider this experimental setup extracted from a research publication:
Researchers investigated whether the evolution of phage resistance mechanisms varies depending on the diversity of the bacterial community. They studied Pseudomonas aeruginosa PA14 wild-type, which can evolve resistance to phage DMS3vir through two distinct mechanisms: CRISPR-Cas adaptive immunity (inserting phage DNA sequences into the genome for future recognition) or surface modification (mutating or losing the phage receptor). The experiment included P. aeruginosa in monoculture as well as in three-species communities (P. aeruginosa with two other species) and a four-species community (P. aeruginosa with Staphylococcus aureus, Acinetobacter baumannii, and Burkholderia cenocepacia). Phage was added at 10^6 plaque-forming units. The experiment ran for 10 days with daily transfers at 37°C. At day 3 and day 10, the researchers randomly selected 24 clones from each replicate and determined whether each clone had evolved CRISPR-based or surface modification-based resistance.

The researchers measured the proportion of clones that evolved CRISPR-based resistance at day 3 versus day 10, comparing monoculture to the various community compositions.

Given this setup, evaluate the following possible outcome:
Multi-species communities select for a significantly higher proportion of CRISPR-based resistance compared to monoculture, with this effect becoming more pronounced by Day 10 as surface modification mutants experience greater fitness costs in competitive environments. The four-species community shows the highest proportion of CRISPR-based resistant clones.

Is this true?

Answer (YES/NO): NO